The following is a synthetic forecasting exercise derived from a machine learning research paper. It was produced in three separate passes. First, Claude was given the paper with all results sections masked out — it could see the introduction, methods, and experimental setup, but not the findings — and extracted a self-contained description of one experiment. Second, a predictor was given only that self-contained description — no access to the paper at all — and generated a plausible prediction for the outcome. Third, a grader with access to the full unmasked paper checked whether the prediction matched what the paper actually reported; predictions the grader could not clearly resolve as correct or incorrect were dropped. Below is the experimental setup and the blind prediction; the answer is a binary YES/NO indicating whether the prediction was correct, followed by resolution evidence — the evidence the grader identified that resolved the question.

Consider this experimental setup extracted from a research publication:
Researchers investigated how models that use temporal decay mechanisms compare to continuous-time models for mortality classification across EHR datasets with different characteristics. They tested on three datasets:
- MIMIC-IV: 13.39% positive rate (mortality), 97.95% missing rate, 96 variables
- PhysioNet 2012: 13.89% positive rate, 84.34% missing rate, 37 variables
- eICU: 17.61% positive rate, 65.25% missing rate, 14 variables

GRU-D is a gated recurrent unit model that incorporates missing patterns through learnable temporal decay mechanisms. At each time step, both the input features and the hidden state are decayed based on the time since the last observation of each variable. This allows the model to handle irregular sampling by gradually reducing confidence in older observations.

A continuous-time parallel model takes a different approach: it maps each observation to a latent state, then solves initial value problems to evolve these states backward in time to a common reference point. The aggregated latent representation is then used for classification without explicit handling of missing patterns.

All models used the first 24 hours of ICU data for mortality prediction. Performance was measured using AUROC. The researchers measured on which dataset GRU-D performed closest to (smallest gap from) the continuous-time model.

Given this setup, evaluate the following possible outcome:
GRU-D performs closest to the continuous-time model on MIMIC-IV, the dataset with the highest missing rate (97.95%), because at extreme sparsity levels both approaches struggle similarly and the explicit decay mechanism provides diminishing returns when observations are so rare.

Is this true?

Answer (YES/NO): NO